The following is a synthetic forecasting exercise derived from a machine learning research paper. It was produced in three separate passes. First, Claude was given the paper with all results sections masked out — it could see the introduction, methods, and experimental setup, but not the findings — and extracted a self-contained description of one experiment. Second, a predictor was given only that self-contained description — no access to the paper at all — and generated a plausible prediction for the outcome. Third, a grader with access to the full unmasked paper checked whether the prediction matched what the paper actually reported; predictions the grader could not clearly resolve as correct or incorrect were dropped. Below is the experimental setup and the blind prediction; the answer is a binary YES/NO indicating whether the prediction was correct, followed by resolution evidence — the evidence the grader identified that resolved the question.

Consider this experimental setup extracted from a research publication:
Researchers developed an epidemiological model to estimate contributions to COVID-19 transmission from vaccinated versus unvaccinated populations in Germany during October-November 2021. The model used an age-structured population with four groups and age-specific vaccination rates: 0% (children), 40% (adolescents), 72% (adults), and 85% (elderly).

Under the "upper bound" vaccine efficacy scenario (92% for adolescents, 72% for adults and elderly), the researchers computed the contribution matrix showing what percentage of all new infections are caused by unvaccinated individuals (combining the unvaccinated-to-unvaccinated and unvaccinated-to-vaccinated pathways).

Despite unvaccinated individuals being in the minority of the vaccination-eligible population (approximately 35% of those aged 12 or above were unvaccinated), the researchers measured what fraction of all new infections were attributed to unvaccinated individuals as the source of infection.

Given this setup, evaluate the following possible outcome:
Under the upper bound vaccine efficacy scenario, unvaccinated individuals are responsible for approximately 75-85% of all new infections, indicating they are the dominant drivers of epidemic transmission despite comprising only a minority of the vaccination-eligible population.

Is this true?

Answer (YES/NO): YES